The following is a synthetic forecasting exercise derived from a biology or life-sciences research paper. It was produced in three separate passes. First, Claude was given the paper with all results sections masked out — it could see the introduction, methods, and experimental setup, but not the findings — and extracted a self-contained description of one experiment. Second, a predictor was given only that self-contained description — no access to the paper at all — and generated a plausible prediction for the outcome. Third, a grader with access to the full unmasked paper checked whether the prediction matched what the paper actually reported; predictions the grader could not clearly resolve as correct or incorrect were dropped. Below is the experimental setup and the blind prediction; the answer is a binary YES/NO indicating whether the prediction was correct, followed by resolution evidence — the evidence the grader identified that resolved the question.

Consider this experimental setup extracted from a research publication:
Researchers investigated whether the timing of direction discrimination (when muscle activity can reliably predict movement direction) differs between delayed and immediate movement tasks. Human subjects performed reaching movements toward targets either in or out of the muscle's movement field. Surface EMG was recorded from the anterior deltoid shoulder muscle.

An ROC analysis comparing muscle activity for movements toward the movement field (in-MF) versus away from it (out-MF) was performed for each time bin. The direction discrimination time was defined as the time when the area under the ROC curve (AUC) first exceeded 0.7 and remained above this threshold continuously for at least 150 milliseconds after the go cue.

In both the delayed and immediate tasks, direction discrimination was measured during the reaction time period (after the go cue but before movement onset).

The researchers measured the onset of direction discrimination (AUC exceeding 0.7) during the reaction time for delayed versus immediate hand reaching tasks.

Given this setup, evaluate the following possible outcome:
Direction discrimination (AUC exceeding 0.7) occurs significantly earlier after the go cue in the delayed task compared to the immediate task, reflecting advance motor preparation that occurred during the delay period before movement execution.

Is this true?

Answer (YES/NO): YES